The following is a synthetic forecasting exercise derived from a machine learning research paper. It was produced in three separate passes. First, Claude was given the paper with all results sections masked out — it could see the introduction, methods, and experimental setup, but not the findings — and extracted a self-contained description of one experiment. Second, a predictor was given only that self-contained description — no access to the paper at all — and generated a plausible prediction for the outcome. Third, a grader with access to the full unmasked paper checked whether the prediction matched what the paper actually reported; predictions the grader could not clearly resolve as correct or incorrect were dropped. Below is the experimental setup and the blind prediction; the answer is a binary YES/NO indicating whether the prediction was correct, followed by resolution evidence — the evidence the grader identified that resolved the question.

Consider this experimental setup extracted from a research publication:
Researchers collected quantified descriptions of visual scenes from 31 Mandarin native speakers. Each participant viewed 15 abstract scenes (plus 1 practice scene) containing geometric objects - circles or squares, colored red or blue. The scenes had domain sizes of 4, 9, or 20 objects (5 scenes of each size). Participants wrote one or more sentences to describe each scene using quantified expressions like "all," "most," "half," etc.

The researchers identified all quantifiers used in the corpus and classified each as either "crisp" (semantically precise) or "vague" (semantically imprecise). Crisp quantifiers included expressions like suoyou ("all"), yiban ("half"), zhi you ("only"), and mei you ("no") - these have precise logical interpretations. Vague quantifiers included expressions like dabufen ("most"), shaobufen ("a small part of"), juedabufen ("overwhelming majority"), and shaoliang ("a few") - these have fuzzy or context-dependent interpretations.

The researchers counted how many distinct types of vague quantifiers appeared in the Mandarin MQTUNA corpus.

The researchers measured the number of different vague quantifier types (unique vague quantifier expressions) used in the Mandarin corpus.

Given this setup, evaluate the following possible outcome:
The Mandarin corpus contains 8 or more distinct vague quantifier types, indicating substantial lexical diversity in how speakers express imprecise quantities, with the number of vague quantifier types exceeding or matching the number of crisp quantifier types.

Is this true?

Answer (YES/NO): YES